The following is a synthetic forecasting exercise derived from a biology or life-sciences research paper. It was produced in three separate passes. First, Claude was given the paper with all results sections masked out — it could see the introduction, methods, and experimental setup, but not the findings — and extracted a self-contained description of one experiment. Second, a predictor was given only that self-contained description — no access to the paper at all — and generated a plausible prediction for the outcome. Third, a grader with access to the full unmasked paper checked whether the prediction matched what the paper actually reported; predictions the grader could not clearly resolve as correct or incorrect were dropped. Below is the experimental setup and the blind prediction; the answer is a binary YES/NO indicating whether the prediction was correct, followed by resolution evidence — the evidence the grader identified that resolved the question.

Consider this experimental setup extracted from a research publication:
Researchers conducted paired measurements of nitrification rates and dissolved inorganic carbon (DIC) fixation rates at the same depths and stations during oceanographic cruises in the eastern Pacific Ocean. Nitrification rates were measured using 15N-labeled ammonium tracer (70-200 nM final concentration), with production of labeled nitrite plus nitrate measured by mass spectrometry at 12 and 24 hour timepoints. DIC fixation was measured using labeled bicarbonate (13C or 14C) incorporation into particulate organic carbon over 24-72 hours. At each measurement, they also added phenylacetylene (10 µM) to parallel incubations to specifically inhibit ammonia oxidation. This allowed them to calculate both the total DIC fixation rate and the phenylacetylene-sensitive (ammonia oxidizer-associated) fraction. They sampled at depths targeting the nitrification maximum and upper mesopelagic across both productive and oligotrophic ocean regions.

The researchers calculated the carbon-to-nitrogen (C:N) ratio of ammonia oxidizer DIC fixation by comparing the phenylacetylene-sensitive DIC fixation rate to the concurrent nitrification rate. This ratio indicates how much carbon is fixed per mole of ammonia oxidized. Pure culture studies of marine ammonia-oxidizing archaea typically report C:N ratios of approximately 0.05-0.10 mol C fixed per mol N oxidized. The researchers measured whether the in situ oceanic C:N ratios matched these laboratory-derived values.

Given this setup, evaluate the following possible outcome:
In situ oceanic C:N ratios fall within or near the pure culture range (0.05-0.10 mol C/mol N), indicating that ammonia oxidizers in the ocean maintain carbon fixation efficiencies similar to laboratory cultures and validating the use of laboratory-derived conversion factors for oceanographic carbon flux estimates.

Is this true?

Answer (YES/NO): NO